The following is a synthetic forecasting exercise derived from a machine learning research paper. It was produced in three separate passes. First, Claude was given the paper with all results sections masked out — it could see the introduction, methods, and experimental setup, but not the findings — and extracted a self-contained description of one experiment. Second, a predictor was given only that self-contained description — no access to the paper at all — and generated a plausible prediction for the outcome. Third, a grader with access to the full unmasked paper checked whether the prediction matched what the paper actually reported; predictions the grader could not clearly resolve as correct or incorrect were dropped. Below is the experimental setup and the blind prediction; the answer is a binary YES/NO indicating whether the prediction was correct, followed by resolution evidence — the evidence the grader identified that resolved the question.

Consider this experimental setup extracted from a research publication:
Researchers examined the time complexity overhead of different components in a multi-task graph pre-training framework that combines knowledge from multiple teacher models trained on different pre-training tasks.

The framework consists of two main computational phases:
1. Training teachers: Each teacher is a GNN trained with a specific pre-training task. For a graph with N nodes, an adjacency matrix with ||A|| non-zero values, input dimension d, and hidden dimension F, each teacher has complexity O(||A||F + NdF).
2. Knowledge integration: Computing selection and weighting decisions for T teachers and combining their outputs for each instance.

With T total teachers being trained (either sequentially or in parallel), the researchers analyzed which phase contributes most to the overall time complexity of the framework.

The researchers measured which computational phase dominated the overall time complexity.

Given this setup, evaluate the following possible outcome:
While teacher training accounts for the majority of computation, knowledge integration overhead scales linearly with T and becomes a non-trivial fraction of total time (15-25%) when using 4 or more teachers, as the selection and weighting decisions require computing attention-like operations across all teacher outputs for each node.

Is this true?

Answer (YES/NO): NO